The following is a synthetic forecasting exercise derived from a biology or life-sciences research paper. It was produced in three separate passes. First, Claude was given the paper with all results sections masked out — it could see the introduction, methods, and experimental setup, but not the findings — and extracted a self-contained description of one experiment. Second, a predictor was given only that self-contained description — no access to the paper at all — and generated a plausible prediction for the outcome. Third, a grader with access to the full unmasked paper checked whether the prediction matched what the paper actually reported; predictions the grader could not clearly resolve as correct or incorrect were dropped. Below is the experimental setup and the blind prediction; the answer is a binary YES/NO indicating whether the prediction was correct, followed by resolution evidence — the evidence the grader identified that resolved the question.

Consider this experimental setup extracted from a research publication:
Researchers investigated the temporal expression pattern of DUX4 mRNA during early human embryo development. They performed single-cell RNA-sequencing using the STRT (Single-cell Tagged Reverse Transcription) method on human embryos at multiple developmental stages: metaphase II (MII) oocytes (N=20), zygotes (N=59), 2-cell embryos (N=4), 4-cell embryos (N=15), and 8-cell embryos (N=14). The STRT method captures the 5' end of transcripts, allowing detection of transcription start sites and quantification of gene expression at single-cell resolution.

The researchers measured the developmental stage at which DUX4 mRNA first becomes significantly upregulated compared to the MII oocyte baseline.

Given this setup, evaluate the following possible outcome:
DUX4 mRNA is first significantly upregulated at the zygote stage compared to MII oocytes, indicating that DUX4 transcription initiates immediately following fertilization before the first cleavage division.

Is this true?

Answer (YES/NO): YES